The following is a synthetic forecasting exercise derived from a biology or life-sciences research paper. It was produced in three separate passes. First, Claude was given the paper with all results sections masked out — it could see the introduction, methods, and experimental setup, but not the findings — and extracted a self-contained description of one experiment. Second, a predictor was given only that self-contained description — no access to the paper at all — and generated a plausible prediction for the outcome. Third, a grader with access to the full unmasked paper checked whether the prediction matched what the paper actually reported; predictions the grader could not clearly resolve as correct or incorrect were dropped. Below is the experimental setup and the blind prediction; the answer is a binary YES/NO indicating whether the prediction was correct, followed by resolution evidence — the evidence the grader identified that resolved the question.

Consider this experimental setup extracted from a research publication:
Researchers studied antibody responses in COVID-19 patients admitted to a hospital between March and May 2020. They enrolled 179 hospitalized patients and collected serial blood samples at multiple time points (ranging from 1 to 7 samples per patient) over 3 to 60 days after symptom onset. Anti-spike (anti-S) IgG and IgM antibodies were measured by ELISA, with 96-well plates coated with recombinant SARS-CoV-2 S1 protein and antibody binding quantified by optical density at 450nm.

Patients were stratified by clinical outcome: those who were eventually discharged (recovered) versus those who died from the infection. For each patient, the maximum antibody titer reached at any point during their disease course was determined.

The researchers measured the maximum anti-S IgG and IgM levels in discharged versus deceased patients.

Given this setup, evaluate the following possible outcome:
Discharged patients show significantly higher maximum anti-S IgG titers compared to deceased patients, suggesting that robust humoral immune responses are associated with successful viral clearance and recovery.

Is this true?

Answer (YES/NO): NO